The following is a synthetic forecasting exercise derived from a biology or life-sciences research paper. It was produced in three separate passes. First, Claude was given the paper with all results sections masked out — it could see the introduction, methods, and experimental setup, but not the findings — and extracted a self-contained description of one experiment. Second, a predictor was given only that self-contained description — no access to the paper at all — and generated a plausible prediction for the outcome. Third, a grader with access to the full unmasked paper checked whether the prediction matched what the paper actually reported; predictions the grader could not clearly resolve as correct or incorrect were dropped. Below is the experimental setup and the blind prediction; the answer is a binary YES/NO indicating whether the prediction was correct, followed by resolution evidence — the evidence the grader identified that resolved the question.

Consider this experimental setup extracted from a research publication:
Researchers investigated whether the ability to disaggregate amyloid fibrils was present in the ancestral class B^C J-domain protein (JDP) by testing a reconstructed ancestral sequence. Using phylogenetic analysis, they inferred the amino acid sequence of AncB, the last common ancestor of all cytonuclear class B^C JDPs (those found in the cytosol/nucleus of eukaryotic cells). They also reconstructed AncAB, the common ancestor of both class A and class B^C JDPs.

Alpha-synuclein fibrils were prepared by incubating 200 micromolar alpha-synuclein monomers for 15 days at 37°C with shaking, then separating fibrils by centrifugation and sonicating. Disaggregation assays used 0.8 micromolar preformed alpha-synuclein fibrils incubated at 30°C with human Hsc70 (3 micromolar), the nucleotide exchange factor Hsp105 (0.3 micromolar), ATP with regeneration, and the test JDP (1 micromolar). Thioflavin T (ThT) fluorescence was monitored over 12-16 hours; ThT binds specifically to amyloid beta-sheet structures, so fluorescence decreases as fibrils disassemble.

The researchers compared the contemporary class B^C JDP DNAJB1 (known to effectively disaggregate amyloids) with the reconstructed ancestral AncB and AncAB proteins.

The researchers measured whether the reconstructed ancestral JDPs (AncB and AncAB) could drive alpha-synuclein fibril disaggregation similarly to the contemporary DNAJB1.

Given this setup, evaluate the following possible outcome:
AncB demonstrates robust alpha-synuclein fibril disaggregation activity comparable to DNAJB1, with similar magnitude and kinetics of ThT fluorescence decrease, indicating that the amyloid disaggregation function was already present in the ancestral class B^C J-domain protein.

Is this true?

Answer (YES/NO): YES